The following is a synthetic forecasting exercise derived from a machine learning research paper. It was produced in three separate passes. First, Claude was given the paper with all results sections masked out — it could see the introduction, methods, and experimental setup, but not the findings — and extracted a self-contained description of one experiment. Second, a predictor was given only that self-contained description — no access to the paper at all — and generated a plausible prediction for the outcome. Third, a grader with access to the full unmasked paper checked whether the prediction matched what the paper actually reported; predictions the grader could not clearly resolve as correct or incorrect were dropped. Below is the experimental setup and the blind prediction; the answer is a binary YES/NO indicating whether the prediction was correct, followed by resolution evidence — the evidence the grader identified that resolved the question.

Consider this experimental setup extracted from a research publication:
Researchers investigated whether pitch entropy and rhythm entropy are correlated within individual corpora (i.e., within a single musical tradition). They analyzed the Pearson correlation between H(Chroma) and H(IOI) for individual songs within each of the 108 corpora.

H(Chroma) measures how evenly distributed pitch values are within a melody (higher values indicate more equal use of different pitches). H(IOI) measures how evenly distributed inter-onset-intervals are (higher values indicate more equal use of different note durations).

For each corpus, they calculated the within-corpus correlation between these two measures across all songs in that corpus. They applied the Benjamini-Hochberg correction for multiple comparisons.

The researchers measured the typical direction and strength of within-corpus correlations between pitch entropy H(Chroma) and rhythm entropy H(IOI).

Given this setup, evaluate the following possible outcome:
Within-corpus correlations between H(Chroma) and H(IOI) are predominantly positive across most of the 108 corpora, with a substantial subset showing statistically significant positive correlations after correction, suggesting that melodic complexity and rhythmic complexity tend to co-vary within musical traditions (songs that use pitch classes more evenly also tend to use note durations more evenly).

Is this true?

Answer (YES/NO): NO